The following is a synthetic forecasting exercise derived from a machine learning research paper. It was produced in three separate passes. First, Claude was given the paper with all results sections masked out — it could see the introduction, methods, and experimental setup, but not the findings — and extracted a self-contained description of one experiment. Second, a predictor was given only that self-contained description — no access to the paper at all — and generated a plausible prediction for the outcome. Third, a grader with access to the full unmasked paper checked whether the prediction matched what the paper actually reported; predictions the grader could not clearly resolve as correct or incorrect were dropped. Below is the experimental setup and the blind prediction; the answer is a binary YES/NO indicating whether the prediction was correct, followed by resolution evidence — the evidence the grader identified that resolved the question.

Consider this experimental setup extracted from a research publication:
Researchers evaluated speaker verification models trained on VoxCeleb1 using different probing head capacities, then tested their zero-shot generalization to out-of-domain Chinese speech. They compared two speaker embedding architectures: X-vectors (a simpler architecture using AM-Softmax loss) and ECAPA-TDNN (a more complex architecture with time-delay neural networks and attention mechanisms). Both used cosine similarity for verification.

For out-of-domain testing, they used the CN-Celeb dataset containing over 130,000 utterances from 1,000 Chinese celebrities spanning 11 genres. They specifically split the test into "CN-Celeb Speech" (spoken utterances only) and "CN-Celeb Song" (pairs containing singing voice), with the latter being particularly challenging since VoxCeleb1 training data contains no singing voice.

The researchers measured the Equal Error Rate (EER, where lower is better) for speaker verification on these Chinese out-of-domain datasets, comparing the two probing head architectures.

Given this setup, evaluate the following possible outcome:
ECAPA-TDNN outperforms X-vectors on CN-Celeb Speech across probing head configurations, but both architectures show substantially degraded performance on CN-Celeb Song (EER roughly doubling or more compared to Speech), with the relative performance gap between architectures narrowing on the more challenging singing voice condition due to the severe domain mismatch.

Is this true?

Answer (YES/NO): NO